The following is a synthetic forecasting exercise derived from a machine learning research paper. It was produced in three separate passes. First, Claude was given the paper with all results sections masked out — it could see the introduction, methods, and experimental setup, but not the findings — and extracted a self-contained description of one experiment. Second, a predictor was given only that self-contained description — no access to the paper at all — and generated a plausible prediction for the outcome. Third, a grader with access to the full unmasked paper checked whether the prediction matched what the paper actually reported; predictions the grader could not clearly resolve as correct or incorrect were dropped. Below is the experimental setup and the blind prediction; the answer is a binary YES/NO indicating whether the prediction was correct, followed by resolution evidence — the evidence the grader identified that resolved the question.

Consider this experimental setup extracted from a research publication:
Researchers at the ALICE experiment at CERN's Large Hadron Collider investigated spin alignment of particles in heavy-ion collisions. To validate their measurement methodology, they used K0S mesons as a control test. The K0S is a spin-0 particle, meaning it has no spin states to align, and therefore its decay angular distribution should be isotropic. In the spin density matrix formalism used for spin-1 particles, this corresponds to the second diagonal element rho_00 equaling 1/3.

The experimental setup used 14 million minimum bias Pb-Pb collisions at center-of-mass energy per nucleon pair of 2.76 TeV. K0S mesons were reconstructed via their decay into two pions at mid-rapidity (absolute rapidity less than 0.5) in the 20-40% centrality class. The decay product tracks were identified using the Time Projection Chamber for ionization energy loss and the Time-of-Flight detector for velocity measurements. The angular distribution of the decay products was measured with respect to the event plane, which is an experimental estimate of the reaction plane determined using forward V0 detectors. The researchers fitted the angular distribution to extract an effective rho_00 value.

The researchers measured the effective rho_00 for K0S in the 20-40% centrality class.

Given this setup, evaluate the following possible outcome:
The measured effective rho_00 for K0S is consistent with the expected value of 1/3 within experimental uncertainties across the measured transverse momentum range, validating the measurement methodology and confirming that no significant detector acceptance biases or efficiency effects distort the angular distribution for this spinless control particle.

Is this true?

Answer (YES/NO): YES